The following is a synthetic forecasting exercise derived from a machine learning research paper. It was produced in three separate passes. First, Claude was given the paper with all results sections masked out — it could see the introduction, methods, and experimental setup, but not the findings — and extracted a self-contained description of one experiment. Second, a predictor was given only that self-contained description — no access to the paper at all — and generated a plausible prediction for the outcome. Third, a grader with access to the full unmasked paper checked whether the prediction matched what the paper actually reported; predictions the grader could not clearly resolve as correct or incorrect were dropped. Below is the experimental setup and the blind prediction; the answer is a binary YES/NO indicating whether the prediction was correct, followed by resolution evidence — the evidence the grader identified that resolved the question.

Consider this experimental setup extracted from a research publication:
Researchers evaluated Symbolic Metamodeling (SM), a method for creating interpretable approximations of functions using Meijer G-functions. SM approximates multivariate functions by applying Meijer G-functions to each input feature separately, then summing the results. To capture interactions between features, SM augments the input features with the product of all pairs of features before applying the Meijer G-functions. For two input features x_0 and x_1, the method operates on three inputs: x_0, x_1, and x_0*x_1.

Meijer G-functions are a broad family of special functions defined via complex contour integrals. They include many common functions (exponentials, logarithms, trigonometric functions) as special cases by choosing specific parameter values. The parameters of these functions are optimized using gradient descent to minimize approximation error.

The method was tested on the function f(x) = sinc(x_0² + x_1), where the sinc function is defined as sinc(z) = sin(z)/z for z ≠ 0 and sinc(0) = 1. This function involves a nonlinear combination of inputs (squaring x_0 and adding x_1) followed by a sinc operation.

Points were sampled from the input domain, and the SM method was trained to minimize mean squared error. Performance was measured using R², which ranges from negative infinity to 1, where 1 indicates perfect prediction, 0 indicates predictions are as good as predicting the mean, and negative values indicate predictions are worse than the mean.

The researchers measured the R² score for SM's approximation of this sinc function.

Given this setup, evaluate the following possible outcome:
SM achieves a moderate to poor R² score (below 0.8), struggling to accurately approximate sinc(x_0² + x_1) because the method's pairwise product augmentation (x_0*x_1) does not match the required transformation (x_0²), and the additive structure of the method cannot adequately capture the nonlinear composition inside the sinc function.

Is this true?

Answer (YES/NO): YES